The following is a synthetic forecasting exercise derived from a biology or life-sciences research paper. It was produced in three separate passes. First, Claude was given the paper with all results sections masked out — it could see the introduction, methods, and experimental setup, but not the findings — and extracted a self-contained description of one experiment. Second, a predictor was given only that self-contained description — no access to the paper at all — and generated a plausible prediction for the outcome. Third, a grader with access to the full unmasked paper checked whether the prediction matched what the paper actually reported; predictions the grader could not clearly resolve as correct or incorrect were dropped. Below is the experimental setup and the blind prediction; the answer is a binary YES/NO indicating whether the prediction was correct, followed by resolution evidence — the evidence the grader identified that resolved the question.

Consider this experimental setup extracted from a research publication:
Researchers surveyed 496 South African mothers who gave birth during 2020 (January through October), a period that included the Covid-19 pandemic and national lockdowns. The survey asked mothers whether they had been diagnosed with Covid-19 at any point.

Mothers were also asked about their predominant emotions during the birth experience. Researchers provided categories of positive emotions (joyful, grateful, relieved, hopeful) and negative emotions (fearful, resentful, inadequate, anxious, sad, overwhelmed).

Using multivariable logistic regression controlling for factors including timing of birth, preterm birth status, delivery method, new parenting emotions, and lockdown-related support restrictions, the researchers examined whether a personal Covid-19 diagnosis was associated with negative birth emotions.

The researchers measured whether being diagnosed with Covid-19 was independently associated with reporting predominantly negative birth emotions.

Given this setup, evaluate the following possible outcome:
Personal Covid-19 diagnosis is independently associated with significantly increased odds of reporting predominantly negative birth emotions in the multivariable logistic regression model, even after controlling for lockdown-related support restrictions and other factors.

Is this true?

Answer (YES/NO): YES